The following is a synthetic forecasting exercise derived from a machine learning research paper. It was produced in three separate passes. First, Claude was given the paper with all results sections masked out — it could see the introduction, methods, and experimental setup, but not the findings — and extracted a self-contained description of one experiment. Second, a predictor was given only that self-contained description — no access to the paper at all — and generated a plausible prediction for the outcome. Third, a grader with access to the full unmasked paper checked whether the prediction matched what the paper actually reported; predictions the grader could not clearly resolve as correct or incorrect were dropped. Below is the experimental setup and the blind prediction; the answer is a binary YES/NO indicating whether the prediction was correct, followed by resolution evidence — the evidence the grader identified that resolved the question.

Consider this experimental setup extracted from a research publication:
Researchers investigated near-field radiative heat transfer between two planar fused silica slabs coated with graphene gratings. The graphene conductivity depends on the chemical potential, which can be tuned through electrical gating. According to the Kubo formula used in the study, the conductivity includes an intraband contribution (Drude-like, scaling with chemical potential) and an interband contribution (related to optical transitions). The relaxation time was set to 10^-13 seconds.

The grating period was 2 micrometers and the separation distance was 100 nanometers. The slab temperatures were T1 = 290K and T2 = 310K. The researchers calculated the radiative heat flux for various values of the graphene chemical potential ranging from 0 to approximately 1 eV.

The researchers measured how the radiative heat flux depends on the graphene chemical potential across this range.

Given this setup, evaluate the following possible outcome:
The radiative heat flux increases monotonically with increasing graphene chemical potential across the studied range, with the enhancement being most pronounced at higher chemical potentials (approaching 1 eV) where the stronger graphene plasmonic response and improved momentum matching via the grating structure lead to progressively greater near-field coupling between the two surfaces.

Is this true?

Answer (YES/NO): NO